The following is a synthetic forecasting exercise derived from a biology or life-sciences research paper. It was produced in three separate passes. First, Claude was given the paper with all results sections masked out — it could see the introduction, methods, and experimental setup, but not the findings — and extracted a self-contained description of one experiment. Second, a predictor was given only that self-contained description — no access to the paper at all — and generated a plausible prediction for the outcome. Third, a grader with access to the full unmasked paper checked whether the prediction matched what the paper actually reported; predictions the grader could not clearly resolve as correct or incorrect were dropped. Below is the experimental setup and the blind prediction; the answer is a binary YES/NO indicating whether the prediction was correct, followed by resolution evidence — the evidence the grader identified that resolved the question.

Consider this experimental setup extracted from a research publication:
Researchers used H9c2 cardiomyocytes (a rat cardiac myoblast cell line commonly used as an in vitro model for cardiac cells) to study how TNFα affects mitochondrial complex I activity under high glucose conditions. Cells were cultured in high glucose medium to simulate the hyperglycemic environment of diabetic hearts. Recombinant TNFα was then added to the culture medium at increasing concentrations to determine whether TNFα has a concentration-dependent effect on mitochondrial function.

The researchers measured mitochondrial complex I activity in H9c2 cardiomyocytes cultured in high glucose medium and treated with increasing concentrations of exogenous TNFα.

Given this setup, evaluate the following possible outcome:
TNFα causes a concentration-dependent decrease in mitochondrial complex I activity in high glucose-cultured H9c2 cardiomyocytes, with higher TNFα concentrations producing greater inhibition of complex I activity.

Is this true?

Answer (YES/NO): YES